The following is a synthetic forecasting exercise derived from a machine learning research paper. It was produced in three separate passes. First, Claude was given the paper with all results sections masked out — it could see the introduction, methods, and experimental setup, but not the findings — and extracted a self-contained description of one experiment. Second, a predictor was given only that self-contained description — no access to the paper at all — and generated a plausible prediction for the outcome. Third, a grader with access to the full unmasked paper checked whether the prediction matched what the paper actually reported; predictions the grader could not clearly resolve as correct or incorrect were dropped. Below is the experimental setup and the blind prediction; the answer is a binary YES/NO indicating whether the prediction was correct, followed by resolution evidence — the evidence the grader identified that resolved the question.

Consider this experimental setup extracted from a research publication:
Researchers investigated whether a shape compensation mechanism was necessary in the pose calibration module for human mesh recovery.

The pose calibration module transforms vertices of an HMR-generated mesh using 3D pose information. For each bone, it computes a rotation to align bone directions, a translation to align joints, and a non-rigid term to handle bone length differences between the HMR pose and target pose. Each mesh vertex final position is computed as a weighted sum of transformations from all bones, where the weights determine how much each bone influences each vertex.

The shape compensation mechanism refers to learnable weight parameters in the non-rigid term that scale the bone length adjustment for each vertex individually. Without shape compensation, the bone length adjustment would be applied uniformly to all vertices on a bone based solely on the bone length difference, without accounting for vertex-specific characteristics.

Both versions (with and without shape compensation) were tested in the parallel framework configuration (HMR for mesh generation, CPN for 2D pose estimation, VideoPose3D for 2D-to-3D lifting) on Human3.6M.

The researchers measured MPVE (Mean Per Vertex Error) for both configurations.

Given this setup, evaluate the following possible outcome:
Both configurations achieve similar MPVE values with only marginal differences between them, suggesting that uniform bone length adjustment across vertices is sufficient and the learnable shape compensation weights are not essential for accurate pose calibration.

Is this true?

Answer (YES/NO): YES